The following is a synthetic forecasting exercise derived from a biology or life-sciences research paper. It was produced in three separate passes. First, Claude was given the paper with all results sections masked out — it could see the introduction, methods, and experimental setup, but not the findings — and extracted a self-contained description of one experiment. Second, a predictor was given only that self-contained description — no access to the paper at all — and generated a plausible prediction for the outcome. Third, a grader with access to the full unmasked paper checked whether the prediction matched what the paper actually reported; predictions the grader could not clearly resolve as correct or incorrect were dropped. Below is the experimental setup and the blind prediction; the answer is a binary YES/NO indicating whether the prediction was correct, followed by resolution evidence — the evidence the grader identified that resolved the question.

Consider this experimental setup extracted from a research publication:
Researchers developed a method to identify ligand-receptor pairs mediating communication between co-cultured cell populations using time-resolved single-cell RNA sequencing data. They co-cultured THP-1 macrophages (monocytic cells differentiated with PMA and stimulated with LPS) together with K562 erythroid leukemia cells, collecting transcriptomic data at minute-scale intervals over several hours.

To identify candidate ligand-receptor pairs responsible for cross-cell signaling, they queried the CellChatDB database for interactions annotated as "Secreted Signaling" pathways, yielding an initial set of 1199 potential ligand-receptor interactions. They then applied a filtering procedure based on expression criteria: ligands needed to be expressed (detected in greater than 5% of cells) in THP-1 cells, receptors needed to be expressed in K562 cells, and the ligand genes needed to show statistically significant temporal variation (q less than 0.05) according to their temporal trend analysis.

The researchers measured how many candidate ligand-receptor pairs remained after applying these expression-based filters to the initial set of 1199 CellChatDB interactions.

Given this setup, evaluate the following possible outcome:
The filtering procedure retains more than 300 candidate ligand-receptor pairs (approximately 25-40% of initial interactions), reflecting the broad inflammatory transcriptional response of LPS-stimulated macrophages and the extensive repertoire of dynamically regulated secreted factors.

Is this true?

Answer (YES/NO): NO